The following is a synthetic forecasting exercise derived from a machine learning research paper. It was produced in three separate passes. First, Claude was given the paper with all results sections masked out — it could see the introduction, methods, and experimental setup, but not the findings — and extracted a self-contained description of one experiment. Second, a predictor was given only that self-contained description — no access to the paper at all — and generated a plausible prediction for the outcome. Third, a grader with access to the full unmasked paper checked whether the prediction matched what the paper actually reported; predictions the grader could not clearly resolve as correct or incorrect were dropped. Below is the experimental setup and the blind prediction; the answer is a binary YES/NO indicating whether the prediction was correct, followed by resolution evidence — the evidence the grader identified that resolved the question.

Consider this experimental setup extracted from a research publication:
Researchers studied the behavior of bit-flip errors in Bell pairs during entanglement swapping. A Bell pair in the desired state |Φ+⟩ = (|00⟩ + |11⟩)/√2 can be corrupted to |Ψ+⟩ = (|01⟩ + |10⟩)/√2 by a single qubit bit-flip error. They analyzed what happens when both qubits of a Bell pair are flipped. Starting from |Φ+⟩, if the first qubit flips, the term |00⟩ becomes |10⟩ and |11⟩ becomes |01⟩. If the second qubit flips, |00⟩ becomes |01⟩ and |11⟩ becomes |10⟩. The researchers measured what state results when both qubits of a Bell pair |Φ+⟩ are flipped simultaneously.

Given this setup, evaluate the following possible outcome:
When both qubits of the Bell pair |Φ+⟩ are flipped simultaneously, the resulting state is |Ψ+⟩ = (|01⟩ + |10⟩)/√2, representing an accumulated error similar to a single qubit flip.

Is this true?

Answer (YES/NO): NO